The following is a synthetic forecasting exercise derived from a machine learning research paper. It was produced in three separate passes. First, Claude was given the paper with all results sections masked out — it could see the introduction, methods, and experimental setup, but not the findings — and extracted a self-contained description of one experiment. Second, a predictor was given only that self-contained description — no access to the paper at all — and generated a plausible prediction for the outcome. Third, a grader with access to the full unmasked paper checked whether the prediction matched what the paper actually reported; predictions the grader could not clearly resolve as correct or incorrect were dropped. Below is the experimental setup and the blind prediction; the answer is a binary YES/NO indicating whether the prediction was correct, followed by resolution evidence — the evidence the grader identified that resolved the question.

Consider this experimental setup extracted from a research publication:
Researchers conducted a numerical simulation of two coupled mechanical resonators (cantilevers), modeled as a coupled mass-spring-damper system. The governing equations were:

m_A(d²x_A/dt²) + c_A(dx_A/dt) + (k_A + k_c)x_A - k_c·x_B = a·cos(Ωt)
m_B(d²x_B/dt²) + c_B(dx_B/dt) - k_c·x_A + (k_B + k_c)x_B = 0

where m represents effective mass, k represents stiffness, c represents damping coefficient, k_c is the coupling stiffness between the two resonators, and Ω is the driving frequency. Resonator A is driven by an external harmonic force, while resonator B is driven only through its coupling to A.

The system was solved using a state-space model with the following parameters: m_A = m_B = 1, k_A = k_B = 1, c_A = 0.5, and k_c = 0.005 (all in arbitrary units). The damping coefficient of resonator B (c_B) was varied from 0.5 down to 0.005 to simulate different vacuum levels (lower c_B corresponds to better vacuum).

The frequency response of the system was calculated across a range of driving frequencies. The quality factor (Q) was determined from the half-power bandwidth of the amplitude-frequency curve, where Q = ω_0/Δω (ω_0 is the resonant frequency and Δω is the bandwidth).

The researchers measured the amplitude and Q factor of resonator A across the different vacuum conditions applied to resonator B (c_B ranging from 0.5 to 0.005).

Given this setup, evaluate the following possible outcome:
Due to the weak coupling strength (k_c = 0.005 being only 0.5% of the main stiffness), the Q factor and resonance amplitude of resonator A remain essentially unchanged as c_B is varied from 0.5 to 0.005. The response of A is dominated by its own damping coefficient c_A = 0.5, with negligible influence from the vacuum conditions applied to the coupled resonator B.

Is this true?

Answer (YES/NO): YES